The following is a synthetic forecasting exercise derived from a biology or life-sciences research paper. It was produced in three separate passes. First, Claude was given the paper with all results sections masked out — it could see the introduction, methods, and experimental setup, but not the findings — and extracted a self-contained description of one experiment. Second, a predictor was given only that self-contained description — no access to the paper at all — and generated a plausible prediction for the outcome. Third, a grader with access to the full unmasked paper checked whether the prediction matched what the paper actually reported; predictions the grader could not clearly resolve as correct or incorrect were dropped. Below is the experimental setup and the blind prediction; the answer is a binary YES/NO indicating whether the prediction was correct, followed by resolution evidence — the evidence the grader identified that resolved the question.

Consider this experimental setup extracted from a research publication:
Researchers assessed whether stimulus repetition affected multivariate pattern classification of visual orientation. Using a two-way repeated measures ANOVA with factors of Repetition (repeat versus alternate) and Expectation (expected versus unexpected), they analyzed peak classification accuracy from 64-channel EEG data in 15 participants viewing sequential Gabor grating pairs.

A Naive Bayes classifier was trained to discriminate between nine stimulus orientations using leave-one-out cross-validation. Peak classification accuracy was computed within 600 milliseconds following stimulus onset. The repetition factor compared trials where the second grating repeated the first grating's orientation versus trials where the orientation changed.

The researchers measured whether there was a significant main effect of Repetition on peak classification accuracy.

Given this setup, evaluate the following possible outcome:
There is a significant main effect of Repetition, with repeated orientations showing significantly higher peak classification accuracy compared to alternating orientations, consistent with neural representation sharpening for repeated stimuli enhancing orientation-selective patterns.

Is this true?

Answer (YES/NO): NO